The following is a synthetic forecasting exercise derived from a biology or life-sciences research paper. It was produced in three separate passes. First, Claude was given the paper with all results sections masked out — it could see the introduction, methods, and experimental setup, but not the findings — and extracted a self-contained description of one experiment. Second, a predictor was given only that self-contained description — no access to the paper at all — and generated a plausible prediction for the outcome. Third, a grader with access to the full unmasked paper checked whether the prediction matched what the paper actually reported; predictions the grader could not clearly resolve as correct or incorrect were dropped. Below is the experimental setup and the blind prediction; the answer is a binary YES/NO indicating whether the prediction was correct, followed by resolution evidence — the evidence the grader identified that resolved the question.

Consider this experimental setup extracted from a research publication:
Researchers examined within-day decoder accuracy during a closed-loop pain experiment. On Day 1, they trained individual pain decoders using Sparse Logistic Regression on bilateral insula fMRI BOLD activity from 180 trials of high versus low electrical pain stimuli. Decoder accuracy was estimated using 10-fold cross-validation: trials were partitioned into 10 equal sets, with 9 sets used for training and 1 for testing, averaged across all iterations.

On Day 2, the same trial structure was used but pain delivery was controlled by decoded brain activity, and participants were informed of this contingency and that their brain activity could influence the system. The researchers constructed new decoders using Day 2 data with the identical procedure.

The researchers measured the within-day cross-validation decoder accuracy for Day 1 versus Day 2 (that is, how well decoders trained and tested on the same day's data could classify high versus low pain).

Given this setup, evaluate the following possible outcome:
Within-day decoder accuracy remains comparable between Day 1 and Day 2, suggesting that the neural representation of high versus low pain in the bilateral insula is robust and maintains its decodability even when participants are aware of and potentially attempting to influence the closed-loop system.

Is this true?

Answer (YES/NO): NO